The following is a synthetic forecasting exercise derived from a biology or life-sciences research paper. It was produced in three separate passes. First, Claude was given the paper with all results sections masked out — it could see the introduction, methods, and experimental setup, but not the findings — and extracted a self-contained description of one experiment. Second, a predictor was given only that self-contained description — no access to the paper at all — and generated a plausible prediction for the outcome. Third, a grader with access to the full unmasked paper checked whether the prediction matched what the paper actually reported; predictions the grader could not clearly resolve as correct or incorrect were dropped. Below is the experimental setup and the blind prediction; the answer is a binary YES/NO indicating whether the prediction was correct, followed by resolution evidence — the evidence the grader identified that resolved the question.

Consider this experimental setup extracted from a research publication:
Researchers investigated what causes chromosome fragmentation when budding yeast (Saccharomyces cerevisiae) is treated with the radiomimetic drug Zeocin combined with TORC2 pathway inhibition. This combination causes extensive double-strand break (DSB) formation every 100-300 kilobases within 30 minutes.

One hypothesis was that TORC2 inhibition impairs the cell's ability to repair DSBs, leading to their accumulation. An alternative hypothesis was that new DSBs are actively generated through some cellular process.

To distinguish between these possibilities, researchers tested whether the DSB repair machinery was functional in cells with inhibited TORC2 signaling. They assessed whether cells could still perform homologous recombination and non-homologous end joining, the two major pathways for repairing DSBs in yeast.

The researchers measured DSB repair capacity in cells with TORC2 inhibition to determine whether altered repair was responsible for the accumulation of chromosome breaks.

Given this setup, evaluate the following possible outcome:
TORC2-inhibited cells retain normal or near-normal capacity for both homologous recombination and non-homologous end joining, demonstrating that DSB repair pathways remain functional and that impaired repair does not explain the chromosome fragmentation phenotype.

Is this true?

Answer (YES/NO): YES